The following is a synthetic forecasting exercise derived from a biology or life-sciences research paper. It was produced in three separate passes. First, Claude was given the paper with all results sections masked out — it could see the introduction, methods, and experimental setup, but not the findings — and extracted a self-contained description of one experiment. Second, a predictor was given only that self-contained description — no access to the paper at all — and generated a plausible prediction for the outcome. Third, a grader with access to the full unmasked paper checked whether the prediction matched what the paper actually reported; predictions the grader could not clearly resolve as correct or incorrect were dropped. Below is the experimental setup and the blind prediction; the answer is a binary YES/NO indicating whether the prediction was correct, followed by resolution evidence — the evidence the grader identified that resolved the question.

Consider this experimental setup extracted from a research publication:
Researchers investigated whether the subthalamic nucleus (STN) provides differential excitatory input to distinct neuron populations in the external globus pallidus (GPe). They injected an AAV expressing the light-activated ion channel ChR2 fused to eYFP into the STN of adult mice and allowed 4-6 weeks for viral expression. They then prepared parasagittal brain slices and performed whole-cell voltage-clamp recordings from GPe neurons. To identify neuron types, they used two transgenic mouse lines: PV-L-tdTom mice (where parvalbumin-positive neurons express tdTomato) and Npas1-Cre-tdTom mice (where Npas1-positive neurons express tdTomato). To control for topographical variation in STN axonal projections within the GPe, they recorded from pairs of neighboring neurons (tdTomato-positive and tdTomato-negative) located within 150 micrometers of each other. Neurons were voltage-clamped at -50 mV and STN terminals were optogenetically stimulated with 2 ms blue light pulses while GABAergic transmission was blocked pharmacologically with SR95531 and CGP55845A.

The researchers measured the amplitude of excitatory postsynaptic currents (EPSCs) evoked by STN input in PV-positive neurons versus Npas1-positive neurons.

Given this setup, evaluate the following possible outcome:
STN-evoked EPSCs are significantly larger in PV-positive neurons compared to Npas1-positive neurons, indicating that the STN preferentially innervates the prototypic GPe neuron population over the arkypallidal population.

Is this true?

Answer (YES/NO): YES